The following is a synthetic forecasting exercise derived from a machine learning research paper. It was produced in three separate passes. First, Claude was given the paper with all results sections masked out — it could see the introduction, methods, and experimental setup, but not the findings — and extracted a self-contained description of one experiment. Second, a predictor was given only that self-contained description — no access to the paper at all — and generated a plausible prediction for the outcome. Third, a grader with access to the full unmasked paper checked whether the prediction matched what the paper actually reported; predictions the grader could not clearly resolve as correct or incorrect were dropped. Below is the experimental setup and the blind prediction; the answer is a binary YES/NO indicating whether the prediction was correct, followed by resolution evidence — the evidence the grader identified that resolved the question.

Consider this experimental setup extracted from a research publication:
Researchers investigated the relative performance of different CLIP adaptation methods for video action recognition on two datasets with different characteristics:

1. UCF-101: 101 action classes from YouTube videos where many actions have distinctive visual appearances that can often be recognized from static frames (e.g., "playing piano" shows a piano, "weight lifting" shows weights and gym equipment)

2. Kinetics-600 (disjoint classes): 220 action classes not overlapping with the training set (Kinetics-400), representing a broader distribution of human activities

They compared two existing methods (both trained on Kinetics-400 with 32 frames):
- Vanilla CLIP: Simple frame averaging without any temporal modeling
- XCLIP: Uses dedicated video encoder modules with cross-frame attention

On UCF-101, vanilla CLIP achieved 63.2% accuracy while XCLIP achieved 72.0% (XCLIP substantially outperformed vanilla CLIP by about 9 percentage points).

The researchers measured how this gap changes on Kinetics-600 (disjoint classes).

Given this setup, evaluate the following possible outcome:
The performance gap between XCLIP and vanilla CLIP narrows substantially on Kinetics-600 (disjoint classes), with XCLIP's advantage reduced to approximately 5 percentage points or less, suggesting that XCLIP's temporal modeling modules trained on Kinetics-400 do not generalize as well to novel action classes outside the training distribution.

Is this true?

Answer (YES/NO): YES